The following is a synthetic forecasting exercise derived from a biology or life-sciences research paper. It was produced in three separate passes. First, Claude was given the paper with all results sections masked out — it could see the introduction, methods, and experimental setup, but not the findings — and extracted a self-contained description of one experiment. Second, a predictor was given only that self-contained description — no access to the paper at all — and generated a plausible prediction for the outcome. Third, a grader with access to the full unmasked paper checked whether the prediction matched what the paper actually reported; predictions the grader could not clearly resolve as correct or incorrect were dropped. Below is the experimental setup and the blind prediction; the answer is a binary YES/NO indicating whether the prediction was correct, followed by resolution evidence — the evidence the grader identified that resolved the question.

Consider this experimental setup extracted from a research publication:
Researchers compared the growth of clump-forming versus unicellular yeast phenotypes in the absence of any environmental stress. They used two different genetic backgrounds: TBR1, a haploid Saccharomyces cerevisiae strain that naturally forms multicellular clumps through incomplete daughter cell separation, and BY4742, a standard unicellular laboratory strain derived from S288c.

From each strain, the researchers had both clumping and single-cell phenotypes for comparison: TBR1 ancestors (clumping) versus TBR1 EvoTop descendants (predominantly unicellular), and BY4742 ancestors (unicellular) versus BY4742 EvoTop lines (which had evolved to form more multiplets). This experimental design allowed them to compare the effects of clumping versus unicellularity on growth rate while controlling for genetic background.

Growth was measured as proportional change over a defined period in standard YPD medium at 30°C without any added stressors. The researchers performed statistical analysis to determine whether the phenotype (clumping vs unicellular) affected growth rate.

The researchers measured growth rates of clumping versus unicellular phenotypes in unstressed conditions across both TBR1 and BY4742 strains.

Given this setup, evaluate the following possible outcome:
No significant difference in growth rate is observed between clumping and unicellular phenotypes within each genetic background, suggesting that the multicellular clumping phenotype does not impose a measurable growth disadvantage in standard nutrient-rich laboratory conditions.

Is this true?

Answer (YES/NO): NO